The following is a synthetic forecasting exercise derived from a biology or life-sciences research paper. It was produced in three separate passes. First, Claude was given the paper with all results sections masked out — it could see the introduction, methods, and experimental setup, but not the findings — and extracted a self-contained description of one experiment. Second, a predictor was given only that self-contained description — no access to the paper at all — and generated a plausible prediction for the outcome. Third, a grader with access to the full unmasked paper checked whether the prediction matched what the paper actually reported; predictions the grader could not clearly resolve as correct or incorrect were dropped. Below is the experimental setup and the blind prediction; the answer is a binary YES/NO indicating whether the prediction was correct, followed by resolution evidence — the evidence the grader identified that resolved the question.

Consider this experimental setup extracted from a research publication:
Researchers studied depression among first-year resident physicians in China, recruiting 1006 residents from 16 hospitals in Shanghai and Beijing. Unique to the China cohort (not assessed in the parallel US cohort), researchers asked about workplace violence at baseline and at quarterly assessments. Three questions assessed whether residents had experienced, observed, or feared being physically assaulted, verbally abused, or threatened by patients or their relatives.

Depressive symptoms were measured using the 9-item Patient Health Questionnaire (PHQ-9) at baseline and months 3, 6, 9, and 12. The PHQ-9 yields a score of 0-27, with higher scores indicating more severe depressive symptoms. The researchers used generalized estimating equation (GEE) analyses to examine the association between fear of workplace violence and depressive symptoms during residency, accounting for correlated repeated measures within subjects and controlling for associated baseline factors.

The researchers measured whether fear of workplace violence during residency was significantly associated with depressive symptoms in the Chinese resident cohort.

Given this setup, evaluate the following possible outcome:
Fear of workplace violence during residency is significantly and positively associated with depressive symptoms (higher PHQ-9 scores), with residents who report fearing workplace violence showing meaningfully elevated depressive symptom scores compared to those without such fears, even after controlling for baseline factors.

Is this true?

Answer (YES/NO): YES